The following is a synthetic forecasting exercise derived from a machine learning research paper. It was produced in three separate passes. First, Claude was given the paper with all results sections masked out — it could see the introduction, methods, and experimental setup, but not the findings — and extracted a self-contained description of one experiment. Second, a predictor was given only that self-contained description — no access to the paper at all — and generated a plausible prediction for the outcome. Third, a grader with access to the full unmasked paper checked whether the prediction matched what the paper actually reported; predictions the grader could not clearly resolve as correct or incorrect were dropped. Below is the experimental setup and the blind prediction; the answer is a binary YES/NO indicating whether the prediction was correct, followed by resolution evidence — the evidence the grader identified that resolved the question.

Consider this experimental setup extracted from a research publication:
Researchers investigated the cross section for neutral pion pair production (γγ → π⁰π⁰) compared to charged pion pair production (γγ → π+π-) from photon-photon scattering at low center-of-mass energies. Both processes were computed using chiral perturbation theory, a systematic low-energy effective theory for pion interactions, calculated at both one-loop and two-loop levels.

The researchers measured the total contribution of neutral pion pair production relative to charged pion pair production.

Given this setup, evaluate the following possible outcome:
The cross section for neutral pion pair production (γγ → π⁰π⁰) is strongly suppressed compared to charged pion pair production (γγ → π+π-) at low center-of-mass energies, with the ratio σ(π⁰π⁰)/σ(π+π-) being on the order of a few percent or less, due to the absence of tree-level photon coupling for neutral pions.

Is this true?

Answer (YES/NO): NO